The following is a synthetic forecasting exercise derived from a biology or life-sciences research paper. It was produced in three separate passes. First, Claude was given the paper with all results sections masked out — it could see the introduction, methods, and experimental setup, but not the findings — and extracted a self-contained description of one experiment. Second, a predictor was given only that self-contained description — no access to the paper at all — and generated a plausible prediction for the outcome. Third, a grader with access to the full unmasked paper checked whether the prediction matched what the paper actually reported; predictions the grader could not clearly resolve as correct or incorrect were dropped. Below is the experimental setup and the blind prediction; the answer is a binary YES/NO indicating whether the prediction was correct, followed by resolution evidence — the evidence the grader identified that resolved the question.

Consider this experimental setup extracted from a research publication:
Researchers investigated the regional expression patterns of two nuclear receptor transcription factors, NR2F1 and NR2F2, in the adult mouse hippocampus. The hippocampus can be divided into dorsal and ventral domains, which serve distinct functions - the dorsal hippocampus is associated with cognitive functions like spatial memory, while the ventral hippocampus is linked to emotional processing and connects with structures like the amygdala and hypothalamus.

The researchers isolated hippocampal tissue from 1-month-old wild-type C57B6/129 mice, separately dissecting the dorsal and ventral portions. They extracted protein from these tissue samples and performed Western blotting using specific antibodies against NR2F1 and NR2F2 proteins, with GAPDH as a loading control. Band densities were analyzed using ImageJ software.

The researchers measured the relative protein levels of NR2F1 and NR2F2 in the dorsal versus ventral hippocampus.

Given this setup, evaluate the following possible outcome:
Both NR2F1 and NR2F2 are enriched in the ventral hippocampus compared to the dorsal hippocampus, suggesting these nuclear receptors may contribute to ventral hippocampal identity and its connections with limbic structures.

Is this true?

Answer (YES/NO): NO